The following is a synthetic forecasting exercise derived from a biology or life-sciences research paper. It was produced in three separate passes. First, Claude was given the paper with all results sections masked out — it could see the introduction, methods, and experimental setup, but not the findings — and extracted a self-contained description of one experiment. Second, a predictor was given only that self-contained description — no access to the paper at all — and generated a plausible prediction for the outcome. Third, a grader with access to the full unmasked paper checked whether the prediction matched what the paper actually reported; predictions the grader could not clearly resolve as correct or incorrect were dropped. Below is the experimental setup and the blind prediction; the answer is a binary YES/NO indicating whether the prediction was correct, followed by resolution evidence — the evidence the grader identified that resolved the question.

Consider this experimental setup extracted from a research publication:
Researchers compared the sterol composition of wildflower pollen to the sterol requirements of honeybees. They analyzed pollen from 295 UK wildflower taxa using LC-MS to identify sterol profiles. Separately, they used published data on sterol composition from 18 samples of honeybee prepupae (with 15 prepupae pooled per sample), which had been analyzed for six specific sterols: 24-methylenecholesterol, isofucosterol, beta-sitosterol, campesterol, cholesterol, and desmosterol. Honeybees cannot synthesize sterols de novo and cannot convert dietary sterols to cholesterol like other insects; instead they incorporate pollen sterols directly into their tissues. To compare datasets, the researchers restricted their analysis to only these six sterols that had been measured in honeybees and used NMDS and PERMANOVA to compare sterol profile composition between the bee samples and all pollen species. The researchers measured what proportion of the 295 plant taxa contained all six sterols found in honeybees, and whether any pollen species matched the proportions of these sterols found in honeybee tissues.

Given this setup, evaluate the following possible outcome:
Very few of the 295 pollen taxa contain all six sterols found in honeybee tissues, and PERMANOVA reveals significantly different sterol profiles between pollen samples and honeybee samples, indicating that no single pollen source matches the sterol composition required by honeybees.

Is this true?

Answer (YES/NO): NO